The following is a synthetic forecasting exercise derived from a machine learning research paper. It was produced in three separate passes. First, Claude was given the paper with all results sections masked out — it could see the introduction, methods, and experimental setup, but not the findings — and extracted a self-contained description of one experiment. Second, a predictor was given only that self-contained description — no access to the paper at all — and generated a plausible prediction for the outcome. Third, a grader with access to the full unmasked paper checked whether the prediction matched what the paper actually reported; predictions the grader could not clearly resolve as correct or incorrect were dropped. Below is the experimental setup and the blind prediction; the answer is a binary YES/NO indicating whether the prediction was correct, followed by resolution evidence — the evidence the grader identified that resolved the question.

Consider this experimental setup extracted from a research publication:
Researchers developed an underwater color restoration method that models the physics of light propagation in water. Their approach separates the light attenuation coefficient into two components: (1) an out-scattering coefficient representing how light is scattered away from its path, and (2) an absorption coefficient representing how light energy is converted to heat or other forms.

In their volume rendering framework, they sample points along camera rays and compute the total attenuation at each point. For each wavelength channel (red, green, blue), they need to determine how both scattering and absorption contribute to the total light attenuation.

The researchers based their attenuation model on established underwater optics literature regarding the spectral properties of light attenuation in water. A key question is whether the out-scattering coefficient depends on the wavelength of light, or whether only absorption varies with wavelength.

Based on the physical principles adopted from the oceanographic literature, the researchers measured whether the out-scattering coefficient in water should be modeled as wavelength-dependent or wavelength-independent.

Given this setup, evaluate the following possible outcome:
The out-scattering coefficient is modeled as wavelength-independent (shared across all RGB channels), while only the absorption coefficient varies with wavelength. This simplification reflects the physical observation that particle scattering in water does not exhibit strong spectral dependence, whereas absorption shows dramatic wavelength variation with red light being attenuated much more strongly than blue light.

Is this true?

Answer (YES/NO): YES